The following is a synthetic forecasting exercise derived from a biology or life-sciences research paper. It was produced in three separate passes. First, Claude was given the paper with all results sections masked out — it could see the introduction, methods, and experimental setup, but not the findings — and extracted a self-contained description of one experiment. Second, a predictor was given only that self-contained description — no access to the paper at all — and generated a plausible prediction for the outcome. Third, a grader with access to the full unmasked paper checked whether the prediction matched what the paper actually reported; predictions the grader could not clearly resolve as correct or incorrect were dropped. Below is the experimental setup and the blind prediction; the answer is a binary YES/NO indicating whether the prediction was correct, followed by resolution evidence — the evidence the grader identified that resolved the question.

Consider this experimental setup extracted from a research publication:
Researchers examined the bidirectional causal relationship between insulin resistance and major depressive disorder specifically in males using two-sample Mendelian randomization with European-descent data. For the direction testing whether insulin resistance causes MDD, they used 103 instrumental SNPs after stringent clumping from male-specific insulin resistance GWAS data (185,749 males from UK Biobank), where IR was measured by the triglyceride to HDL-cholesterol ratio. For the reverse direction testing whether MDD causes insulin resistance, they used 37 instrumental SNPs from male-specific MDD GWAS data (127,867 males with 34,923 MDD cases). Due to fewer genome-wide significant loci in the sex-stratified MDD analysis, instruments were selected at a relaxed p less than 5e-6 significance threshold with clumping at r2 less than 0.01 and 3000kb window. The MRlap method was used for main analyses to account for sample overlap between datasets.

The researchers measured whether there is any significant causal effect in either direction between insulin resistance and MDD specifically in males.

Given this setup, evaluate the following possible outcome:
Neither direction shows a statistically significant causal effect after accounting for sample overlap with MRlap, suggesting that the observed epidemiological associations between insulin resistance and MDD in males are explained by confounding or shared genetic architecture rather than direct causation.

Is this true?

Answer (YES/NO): NO